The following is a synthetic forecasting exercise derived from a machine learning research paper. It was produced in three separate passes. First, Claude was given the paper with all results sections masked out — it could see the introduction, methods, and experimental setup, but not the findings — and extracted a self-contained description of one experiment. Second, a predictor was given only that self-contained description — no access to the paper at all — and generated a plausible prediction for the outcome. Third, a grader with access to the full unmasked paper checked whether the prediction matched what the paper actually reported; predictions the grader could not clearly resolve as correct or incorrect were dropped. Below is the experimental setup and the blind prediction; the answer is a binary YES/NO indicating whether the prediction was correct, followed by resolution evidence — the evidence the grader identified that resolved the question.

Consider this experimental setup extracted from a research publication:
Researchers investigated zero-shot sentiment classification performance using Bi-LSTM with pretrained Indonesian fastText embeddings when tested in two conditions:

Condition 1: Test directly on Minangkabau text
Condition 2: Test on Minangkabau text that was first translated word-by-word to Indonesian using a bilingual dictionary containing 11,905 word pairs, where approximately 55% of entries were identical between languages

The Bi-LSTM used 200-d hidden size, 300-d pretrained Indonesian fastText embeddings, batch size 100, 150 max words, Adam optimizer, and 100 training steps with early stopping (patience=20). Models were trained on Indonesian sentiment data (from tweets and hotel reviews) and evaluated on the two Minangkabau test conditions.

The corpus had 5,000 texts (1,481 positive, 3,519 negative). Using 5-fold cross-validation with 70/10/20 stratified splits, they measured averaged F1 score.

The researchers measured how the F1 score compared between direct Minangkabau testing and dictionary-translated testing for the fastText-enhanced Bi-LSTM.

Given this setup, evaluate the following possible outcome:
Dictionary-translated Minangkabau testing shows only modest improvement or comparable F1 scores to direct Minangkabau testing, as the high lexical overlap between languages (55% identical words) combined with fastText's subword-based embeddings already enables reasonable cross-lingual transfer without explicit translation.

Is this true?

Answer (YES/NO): NO